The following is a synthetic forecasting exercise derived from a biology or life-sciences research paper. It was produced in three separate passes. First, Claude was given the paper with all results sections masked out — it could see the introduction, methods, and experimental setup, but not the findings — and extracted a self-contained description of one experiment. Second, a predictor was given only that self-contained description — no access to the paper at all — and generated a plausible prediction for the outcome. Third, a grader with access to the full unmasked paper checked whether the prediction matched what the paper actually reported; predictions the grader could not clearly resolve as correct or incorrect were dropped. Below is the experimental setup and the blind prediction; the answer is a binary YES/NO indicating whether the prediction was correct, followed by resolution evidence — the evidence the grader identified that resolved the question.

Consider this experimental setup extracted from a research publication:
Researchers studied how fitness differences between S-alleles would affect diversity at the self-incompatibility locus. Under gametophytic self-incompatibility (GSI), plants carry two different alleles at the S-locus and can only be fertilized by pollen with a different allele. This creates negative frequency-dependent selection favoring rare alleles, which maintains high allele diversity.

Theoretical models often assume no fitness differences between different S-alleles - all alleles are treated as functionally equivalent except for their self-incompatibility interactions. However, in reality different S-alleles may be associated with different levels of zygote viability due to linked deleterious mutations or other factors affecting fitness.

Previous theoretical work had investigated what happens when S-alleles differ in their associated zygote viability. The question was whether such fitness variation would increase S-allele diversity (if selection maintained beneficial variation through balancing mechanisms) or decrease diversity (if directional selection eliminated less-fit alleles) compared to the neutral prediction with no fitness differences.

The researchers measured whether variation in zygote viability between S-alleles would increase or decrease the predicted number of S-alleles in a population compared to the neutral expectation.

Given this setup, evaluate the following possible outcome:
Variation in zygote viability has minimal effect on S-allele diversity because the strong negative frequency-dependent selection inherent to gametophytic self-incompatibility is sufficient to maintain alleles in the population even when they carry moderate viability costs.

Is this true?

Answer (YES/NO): NO